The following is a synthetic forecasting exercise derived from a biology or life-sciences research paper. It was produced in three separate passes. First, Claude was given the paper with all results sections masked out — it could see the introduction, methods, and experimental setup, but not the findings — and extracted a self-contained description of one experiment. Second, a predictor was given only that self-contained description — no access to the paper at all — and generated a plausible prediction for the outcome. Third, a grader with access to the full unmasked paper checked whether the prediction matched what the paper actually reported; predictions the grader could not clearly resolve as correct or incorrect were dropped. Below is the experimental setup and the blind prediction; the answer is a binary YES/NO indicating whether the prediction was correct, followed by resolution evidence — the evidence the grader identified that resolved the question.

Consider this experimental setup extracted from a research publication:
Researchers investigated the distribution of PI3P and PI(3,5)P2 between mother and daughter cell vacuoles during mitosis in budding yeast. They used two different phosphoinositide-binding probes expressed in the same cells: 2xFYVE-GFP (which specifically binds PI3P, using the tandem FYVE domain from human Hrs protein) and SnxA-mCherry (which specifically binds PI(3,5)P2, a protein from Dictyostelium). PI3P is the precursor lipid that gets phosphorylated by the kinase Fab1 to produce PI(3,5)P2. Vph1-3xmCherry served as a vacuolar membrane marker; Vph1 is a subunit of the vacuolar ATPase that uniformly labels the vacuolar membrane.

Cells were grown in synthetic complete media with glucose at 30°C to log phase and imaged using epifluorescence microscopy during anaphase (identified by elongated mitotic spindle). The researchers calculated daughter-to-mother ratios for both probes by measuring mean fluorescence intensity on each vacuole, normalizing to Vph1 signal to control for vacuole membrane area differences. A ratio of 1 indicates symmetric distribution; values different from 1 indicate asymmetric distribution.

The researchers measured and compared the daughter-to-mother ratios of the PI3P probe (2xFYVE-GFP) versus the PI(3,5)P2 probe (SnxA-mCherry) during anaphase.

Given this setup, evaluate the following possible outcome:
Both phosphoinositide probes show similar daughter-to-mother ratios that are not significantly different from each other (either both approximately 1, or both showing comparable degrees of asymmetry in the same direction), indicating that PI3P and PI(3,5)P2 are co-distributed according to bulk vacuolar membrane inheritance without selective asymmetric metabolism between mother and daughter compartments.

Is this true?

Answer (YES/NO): NO